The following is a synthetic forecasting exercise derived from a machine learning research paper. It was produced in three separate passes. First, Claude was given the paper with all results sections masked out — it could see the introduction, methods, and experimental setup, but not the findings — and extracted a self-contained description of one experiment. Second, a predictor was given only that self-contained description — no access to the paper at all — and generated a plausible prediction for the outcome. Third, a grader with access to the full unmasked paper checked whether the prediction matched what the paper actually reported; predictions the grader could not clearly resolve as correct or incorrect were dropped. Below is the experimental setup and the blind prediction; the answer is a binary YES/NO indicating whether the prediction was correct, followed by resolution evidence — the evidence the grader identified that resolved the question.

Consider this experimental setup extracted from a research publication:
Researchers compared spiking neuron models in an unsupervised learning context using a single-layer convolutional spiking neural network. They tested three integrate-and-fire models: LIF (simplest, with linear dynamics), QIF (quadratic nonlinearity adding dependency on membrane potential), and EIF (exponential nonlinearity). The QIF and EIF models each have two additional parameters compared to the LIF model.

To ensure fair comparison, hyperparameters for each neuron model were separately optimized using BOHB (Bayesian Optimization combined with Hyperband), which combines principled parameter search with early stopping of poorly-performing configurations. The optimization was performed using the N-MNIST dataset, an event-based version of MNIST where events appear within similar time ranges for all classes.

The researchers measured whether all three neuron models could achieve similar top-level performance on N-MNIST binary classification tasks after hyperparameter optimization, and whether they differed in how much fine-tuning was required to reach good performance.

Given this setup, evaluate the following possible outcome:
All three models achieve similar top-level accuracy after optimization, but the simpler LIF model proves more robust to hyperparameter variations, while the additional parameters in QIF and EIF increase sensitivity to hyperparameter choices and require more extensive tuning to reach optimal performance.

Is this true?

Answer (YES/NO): NO